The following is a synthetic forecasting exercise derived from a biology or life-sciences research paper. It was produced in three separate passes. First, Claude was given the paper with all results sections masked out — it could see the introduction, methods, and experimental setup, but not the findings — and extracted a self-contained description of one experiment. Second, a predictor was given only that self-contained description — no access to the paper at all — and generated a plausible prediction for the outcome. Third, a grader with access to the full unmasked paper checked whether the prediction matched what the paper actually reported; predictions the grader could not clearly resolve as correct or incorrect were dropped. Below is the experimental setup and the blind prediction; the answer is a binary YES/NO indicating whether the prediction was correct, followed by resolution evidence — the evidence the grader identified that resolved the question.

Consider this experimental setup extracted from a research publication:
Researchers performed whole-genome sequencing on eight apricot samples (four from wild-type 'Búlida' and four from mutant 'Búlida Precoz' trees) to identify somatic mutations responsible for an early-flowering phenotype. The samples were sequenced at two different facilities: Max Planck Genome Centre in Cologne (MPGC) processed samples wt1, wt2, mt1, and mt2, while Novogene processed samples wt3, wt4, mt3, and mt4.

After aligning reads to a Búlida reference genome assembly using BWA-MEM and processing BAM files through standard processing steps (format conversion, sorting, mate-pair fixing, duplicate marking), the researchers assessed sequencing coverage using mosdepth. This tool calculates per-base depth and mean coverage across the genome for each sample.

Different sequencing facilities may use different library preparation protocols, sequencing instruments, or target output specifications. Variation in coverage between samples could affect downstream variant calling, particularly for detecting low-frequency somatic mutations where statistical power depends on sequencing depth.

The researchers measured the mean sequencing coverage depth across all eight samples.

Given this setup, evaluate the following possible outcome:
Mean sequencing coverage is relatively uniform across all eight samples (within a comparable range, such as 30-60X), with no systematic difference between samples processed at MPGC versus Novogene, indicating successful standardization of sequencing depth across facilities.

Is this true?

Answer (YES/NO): NO